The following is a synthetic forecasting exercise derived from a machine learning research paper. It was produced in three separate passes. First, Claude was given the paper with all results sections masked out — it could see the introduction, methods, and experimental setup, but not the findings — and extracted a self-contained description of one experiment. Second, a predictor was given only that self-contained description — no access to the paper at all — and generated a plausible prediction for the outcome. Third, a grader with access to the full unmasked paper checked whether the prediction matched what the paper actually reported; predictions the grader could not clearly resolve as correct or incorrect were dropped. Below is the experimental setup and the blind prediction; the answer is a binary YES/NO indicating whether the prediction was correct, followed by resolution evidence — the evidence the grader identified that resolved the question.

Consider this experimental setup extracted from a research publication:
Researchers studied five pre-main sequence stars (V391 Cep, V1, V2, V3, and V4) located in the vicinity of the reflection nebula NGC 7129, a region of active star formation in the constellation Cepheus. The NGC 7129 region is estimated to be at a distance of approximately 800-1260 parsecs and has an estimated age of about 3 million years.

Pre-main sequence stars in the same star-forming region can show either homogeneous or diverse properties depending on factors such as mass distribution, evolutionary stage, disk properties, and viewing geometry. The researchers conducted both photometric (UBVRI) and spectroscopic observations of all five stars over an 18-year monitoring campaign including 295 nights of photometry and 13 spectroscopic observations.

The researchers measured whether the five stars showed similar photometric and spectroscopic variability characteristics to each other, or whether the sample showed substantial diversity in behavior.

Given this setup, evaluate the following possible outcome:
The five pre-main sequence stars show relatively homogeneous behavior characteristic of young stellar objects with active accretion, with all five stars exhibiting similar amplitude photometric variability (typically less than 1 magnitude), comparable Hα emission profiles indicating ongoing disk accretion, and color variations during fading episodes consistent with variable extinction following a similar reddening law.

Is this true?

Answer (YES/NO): NO